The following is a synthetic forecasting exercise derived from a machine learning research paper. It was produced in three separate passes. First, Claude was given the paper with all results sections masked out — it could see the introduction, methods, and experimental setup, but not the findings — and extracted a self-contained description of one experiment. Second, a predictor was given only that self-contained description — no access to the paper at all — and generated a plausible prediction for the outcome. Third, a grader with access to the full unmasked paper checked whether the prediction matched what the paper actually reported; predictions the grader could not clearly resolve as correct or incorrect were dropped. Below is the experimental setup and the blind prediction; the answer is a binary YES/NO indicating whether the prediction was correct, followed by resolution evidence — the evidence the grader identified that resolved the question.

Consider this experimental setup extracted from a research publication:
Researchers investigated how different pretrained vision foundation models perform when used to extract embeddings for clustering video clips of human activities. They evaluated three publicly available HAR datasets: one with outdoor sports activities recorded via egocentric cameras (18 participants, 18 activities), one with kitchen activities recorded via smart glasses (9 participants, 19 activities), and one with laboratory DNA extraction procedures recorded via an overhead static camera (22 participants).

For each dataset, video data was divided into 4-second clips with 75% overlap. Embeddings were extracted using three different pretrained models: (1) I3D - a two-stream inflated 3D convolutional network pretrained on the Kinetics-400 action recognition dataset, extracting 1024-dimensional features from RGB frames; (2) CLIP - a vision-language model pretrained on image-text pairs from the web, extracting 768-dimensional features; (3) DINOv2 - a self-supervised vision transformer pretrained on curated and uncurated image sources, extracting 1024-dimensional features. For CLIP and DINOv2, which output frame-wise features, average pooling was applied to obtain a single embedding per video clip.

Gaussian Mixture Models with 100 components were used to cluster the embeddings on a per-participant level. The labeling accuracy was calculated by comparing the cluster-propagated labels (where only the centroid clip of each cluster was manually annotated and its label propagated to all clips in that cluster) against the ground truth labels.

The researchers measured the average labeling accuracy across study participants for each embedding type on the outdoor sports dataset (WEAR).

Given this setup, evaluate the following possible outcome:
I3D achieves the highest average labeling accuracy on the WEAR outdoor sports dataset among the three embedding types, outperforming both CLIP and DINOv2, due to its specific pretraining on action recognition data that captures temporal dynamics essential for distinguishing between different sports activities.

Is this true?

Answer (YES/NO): YES